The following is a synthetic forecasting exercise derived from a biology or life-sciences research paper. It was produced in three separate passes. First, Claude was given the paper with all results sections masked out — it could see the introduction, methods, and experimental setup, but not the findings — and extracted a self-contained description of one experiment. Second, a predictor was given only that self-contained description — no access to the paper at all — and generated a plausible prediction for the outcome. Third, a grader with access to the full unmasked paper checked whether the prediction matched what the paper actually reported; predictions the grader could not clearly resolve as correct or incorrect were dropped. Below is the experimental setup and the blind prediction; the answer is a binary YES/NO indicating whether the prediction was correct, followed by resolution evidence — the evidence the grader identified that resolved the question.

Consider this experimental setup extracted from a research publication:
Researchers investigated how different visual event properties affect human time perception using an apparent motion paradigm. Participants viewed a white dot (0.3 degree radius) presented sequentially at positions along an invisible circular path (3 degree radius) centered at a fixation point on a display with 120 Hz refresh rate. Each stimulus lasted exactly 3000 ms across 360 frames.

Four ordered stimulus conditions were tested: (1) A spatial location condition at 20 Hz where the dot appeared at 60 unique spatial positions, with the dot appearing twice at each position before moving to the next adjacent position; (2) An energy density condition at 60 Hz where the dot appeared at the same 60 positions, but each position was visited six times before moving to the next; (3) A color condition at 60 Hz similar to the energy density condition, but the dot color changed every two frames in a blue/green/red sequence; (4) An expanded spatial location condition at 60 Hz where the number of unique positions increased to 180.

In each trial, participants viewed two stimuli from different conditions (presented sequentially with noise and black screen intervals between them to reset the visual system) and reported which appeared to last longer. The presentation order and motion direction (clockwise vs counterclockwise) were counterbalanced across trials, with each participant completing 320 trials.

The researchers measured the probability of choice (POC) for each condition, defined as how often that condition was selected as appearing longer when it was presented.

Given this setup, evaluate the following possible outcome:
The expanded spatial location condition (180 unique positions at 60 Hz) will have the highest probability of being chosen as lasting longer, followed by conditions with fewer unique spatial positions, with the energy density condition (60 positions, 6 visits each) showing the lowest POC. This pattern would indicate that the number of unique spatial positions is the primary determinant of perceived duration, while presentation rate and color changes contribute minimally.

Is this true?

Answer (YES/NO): NO